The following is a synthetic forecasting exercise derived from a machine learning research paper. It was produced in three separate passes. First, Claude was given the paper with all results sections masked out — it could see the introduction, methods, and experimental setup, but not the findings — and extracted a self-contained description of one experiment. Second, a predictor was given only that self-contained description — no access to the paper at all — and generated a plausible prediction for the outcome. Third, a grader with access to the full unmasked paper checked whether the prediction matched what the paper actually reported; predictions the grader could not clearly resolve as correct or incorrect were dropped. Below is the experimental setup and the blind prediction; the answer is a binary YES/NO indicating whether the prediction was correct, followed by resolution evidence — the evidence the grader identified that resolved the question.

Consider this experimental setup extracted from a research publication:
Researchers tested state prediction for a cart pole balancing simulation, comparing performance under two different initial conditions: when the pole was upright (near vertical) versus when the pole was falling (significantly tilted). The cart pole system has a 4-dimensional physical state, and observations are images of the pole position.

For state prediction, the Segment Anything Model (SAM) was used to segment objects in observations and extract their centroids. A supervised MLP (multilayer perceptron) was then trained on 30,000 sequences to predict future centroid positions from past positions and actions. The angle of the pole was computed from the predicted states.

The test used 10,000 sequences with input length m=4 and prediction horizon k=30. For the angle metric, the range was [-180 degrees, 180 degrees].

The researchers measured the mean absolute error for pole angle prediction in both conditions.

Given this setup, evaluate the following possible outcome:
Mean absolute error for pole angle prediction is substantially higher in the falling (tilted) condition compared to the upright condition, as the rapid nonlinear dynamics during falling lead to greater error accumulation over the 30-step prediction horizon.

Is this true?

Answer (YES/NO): YES